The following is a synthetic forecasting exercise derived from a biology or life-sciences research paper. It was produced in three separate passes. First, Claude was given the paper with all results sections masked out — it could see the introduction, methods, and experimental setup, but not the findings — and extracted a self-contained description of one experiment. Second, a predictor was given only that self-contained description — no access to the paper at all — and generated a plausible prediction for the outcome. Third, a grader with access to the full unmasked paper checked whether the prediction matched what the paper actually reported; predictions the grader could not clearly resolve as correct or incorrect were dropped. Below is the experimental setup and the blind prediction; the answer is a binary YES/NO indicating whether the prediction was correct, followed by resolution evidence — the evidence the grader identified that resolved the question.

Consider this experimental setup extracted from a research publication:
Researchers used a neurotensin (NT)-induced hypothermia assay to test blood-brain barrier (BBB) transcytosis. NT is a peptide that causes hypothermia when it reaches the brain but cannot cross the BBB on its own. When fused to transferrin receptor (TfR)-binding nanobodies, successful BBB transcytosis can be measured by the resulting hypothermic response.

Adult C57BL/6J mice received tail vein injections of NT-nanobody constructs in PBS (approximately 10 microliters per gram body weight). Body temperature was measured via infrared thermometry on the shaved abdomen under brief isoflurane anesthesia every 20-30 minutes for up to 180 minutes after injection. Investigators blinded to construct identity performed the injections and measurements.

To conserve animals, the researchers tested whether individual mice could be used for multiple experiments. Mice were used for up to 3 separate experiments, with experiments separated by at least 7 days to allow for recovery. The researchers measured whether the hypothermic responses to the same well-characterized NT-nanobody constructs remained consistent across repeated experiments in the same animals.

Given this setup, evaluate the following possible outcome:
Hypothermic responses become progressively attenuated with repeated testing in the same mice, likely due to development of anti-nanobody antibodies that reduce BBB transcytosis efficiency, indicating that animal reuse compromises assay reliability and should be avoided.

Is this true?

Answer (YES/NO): NO